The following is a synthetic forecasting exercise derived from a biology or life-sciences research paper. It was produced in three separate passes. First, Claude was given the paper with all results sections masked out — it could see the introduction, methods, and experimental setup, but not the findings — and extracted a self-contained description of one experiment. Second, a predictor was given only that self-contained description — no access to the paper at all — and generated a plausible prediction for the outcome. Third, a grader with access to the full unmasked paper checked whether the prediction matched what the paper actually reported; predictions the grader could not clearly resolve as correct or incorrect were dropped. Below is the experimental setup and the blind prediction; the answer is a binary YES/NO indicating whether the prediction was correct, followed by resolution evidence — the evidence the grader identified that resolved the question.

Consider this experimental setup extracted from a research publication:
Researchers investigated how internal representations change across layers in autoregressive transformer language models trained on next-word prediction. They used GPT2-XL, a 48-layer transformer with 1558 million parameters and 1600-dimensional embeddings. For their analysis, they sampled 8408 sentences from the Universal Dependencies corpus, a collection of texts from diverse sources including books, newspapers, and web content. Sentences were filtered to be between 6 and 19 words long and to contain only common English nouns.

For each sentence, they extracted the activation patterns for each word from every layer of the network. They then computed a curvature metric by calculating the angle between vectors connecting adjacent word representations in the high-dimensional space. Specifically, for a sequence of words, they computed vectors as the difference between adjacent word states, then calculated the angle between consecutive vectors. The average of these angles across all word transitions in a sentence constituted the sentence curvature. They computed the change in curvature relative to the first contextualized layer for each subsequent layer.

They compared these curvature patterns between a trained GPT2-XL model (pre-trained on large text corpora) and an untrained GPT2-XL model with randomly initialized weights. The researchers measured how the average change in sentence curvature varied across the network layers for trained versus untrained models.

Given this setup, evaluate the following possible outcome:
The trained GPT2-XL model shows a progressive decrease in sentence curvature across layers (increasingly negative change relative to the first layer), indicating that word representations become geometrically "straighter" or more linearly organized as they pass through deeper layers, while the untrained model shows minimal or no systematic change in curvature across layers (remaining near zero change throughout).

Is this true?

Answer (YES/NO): YES